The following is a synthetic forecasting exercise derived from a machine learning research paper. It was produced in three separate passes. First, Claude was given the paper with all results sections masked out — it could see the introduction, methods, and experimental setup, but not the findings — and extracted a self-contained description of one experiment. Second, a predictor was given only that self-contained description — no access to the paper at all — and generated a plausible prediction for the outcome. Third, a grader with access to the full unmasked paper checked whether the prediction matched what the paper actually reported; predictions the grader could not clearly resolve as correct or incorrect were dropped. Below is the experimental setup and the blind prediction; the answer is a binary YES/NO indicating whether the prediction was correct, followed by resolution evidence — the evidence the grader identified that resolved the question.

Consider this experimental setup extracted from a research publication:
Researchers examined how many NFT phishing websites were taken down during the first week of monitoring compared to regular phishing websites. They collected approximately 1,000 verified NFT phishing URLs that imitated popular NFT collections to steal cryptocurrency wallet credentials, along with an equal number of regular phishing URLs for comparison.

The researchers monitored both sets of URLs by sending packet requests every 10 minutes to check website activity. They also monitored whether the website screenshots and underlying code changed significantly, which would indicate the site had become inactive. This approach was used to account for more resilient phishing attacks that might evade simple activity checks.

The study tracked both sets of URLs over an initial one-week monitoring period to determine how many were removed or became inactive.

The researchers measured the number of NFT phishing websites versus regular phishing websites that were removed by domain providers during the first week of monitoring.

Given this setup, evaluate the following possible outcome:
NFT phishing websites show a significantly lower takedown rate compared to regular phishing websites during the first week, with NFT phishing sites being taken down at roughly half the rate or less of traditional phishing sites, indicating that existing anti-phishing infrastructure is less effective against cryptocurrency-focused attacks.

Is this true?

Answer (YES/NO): YES